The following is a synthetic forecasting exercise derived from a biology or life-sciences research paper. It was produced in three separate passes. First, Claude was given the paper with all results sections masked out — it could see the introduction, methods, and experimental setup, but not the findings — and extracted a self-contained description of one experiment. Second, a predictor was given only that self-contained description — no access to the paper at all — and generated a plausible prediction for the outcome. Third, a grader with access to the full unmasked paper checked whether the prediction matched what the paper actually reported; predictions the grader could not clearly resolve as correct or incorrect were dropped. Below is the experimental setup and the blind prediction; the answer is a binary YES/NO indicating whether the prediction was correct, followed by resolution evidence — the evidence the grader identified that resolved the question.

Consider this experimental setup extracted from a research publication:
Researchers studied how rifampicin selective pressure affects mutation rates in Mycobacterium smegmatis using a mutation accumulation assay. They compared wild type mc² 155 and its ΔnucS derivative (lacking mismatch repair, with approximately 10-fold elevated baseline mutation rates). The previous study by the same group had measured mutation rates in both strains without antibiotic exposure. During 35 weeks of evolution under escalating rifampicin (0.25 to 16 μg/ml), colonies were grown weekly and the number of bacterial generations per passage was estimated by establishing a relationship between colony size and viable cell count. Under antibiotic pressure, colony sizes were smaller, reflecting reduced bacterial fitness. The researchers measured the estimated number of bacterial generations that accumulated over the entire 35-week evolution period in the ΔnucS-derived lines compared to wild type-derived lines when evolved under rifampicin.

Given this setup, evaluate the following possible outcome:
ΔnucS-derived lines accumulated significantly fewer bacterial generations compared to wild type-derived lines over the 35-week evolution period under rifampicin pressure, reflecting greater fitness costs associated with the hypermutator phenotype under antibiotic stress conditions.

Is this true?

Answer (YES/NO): NO